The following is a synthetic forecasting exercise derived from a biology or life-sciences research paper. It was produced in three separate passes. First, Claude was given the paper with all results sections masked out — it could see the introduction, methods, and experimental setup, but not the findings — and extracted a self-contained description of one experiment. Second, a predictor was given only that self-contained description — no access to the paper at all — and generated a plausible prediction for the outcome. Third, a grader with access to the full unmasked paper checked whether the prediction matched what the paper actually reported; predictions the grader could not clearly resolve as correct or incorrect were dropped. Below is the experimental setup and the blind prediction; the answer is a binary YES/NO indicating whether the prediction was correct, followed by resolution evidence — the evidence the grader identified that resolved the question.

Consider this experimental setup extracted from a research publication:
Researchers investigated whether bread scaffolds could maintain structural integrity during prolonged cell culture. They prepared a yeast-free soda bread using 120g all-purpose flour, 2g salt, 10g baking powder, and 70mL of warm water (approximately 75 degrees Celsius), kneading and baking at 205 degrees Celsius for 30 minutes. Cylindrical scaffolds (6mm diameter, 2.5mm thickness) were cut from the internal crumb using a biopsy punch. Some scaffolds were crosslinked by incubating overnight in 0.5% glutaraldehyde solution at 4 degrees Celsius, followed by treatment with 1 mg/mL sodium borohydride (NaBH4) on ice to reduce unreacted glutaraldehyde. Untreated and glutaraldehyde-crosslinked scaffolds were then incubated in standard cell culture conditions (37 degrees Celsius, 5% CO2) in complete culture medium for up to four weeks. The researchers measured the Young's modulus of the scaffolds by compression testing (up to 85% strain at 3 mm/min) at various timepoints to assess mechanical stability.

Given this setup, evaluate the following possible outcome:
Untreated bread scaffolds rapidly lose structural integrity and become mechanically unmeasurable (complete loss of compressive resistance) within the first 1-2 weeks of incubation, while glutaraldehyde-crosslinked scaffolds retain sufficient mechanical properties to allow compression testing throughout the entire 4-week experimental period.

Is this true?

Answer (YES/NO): NO